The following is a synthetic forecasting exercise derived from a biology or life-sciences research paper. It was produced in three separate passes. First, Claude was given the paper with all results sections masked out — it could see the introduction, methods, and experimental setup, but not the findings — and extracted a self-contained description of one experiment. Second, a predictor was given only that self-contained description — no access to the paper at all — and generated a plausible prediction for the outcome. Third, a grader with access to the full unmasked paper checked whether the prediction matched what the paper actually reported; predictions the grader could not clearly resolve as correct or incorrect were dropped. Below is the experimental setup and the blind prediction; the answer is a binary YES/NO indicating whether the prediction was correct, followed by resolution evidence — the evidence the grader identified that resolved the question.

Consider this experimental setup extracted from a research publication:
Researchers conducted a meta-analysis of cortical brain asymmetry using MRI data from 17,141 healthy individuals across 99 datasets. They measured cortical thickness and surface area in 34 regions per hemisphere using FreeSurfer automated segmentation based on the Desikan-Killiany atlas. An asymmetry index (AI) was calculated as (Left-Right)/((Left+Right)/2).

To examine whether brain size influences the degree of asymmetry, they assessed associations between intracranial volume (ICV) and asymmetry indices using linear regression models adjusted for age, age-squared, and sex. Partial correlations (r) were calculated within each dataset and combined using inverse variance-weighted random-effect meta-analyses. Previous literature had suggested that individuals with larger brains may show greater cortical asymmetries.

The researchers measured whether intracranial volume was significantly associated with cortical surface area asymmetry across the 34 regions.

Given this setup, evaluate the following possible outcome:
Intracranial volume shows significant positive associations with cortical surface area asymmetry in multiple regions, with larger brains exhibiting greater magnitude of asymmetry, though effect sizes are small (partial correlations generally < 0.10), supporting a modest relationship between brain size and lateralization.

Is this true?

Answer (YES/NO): NO